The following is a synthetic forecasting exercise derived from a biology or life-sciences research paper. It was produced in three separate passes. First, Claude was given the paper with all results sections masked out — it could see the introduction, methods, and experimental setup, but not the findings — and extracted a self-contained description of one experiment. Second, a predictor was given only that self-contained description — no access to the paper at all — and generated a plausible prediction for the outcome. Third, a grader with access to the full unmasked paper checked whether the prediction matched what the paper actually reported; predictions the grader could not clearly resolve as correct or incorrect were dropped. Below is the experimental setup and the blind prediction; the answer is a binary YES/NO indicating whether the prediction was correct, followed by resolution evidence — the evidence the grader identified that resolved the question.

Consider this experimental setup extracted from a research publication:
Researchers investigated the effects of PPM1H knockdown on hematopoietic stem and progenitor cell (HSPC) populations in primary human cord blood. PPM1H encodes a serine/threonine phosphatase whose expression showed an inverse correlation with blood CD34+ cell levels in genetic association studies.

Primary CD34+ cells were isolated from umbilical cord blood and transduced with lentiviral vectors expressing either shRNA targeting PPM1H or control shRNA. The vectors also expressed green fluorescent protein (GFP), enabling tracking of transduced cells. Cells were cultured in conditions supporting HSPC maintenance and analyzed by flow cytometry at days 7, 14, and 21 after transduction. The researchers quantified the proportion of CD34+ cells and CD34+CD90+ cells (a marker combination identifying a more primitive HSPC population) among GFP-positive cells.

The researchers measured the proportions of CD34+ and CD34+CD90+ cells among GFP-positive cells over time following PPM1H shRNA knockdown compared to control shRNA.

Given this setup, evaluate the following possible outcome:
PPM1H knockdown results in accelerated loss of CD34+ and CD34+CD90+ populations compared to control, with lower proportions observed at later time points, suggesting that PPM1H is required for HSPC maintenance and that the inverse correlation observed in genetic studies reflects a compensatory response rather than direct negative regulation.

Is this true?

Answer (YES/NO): NO